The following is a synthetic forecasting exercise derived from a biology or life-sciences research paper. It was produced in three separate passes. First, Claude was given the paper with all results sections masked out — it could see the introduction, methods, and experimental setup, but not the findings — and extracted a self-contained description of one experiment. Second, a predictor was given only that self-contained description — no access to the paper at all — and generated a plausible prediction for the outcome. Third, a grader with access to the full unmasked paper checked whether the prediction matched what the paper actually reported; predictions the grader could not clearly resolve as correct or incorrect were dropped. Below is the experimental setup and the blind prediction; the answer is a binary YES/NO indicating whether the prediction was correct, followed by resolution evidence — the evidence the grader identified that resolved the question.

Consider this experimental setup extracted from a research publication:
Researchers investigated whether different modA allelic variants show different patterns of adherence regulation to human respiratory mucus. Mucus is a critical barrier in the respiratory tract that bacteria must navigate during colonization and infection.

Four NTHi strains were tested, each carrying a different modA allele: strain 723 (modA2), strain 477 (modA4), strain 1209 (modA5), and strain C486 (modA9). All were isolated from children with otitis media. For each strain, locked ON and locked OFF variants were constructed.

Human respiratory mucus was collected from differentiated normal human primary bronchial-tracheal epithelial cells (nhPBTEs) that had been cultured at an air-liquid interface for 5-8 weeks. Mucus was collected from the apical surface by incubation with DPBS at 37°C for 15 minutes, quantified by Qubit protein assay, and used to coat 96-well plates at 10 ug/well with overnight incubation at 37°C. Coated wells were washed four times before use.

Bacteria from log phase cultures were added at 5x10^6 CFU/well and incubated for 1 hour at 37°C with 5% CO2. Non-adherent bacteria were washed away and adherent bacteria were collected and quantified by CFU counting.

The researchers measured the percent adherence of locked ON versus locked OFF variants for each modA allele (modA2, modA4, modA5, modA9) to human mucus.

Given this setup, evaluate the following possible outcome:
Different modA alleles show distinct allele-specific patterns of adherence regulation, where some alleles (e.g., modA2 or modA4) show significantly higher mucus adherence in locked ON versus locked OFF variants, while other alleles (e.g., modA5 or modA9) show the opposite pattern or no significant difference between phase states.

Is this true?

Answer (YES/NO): NO